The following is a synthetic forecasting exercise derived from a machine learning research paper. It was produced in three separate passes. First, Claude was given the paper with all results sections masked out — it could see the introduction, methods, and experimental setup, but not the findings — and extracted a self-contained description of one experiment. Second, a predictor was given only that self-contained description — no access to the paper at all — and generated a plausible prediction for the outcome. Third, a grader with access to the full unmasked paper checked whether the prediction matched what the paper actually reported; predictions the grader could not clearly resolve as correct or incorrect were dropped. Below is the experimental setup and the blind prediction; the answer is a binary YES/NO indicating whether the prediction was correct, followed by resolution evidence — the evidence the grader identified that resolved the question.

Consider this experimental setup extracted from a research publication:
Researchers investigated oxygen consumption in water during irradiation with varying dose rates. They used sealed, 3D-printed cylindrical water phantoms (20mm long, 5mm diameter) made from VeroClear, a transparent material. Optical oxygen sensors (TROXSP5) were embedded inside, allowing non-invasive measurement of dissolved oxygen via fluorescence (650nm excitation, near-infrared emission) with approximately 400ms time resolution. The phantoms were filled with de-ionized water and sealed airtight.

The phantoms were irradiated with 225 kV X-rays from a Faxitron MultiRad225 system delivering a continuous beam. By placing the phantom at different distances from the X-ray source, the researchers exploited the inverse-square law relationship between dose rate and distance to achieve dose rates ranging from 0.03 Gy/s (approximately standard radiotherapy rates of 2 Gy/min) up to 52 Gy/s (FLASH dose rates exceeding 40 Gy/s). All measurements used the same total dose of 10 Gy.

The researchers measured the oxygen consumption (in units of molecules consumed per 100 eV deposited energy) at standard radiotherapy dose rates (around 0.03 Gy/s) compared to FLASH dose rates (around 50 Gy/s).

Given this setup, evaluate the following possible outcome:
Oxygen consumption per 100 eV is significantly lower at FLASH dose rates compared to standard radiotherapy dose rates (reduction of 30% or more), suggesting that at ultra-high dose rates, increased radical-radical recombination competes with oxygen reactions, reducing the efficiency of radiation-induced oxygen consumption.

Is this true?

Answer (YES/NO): YES